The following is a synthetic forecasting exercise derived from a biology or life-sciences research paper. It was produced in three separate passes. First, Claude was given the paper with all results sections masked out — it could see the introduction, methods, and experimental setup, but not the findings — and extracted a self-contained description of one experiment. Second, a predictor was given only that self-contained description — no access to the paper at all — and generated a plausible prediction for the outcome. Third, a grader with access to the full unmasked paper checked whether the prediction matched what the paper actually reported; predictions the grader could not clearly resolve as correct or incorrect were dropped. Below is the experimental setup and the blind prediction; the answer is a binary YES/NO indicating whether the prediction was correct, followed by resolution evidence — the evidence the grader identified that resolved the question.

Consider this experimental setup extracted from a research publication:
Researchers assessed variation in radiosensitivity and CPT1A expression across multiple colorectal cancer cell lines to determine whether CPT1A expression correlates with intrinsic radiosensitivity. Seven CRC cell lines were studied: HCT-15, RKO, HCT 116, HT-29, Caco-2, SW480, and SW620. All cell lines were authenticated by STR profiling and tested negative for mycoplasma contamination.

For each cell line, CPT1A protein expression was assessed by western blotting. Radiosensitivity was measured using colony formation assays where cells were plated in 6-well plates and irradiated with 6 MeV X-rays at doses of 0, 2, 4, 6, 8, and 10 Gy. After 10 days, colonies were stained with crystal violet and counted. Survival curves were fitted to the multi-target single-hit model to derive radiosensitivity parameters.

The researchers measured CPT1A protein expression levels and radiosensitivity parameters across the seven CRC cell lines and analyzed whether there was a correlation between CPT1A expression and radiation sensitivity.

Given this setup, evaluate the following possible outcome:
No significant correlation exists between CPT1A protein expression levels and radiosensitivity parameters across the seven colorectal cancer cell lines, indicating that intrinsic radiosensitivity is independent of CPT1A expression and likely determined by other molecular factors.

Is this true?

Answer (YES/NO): NO